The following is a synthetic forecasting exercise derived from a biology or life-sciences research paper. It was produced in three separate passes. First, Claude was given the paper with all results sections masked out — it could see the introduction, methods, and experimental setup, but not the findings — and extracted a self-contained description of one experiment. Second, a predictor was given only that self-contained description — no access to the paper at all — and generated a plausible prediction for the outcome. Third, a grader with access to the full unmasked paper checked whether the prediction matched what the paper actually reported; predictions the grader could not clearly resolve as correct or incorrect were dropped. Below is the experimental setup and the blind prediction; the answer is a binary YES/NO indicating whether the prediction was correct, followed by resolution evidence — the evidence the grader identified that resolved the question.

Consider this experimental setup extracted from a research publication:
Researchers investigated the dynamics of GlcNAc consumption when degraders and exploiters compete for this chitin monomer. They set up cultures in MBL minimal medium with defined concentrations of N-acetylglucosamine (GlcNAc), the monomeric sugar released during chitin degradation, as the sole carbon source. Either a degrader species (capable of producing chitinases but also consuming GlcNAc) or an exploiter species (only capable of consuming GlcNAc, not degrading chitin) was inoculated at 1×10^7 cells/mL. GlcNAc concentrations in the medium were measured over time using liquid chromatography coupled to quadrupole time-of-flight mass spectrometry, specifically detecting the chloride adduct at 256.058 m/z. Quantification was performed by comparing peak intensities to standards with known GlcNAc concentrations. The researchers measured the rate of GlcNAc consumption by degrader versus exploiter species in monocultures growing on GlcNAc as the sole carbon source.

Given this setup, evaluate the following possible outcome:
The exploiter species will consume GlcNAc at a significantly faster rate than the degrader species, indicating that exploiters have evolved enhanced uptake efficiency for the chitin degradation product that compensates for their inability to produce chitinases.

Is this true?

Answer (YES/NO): NO